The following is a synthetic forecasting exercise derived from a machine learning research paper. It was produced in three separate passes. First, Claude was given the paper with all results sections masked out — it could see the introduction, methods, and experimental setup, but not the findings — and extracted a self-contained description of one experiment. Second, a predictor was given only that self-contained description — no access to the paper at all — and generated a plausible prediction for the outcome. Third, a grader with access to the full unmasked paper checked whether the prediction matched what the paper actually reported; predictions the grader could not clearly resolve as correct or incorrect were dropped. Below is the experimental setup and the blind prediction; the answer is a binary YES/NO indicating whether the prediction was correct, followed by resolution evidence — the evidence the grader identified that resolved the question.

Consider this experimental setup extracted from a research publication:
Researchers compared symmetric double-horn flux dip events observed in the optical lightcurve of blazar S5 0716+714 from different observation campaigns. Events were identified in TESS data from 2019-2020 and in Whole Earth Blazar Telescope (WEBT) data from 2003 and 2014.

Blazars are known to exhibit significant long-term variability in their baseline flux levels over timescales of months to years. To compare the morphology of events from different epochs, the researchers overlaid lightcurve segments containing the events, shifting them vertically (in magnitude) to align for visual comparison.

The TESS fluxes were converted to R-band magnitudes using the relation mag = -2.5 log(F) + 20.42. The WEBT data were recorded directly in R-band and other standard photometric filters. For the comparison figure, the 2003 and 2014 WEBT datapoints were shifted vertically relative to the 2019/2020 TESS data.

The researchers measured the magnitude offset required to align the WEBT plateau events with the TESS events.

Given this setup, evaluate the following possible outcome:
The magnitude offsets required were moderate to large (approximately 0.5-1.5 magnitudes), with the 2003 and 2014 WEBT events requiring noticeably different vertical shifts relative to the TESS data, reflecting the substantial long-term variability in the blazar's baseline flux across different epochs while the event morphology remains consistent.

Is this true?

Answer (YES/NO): YES